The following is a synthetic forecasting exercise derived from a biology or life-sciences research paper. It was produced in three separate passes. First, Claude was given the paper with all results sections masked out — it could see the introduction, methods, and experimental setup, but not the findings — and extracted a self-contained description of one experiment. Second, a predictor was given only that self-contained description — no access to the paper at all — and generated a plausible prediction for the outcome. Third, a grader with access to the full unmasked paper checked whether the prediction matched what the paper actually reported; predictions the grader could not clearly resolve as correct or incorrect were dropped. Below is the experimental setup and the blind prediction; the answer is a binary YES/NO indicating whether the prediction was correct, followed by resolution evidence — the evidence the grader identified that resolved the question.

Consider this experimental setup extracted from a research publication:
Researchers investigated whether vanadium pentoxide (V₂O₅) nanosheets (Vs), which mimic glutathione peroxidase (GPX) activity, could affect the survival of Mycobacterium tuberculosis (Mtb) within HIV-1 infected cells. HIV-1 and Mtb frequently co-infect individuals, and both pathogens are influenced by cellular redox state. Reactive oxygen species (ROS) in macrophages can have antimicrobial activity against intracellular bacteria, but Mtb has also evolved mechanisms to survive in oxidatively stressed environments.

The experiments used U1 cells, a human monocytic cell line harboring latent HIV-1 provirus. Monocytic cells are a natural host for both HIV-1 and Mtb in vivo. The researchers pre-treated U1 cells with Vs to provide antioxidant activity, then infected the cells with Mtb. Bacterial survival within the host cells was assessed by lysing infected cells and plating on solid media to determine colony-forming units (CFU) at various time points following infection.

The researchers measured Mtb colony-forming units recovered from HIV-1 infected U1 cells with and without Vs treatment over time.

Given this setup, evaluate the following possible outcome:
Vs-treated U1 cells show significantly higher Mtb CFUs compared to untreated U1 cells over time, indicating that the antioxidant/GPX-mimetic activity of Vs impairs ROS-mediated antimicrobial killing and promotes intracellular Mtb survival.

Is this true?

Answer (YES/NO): NO